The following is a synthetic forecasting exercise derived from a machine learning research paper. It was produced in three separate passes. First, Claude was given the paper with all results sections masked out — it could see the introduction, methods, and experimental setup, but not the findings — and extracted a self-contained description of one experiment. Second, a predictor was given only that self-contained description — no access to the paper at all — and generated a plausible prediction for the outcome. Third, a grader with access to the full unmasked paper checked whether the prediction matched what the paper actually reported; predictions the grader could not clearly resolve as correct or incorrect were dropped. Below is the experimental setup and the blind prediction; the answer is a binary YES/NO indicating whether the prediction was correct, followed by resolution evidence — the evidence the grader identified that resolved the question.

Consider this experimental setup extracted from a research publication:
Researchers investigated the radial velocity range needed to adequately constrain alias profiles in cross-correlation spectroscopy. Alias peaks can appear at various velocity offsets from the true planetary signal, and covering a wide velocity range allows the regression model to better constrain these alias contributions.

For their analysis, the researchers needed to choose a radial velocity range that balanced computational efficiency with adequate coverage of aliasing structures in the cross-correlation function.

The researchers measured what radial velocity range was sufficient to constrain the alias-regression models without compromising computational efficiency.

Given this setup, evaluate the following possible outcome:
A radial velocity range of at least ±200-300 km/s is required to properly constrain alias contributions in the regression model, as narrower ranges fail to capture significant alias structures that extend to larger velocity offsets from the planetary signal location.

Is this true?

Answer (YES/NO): NO